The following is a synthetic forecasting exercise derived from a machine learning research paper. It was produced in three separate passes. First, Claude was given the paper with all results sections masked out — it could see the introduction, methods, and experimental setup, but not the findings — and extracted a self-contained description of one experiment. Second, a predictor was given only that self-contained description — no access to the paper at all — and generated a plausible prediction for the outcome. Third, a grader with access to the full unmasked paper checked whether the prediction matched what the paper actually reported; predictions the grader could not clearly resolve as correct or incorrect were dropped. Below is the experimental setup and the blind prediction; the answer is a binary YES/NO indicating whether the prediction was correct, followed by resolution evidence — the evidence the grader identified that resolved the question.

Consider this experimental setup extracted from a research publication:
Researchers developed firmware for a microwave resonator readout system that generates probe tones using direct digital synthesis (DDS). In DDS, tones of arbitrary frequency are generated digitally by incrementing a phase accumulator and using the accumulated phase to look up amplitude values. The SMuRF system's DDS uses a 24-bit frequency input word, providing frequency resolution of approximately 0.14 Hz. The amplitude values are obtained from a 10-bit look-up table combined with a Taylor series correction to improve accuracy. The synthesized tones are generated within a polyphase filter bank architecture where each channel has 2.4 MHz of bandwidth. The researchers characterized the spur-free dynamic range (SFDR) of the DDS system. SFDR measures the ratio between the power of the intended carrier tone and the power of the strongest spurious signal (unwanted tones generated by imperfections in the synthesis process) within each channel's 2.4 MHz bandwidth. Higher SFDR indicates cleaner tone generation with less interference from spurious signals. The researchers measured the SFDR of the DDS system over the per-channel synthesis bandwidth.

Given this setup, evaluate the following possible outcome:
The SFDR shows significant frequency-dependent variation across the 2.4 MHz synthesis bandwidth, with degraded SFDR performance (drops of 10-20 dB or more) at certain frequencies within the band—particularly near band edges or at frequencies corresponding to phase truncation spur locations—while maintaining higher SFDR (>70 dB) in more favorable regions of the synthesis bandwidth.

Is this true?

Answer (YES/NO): NO